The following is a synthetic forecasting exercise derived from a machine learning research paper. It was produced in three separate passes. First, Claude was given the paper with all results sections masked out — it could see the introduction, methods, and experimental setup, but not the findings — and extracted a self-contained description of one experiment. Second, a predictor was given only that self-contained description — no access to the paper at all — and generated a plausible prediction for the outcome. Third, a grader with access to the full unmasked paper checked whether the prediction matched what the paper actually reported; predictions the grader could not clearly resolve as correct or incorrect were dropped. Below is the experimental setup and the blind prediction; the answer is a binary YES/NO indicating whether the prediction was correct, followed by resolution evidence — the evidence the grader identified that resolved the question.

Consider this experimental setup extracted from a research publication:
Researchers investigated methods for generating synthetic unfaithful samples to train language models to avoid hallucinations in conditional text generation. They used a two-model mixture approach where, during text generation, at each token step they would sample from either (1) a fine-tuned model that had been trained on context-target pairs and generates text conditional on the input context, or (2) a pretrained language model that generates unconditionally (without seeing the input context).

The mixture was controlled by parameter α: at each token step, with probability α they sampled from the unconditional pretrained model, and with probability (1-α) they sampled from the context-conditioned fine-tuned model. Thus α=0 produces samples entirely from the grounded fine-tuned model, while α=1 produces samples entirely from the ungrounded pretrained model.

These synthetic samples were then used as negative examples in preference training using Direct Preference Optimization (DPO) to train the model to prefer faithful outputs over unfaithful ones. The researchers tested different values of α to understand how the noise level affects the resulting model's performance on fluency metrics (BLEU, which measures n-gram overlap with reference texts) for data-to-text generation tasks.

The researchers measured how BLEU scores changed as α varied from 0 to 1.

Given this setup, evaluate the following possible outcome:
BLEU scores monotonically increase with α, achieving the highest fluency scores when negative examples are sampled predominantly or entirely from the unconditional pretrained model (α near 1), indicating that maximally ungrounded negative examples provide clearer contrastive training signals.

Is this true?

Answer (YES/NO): YES